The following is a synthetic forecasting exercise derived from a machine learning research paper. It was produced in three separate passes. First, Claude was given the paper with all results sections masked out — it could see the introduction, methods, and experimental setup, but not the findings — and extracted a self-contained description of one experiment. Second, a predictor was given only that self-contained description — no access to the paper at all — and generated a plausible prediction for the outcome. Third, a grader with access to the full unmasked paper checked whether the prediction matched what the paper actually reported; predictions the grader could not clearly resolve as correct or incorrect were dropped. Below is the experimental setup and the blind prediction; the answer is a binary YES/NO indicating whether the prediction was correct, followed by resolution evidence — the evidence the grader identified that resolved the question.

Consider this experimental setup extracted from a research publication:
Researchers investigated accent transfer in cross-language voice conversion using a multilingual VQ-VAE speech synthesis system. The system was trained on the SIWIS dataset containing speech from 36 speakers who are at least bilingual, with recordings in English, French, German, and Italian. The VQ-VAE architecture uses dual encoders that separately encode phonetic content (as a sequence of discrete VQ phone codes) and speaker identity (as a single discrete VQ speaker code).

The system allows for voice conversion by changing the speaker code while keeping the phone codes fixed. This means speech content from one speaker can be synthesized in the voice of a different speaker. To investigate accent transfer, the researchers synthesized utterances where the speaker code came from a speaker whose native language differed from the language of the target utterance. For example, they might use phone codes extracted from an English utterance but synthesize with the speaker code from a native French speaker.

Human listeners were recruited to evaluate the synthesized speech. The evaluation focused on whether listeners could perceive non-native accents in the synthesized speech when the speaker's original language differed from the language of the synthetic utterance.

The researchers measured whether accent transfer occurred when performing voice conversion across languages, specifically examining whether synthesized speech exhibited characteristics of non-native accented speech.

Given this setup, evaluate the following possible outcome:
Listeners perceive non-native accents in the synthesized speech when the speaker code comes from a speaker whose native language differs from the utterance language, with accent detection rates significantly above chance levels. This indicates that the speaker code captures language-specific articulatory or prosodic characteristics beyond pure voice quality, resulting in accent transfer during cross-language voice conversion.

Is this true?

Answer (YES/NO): YES